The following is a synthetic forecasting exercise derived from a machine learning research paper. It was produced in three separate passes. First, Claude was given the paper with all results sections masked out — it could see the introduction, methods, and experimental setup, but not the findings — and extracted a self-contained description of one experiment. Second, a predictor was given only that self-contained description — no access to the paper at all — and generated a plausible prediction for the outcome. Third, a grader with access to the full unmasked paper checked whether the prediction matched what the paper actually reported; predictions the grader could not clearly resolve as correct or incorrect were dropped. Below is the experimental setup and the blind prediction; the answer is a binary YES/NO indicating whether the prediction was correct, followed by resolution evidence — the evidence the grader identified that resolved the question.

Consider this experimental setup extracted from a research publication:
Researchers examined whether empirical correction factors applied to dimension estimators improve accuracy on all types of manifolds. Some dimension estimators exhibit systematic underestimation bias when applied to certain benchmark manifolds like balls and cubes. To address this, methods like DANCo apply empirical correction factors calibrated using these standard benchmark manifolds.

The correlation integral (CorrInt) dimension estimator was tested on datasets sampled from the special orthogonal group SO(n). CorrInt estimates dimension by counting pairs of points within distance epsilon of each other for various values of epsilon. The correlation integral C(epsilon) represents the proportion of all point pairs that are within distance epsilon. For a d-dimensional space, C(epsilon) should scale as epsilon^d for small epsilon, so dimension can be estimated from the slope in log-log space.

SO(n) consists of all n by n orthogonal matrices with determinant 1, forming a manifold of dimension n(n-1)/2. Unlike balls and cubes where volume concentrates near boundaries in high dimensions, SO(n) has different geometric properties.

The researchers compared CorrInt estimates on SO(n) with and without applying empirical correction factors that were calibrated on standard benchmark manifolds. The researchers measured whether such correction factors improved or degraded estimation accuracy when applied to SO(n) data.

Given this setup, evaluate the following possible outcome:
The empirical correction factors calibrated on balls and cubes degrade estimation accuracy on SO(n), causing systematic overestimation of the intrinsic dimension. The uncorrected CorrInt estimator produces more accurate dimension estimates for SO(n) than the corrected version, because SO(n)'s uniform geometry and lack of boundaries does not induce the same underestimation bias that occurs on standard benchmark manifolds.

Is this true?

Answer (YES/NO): YES